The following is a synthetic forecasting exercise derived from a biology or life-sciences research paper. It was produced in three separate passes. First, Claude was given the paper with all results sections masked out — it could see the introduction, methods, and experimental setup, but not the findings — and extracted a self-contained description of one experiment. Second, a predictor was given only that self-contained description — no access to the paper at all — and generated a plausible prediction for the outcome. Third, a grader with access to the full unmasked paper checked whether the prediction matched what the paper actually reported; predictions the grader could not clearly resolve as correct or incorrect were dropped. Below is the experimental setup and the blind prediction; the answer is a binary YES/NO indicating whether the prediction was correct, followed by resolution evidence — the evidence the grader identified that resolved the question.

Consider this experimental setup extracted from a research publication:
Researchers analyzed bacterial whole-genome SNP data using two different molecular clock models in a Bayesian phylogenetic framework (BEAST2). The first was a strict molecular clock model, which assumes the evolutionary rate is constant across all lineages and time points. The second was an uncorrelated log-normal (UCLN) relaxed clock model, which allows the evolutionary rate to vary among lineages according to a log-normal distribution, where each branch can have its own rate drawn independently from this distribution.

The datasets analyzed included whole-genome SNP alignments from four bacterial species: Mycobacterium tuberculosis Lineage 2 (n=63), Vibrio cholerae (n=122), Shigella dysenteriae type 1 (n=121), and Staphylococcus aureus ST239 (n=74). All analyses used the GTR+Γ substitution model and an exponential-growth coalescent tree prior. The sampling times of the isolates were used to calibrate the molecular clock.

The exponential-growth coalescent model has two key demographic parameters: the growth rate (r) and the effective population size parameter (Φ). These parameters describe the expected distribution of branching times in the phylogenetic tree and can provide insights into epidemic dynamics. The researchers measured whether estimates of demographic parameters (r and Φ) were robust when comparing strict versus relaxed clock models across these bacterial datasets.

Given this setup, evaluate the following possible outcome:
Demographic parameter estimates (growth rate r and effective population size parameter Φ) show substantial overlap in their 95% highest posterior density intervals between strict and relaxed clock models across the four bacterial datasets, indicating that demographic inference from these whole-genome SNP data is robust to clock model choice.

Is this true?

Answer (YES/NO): NO